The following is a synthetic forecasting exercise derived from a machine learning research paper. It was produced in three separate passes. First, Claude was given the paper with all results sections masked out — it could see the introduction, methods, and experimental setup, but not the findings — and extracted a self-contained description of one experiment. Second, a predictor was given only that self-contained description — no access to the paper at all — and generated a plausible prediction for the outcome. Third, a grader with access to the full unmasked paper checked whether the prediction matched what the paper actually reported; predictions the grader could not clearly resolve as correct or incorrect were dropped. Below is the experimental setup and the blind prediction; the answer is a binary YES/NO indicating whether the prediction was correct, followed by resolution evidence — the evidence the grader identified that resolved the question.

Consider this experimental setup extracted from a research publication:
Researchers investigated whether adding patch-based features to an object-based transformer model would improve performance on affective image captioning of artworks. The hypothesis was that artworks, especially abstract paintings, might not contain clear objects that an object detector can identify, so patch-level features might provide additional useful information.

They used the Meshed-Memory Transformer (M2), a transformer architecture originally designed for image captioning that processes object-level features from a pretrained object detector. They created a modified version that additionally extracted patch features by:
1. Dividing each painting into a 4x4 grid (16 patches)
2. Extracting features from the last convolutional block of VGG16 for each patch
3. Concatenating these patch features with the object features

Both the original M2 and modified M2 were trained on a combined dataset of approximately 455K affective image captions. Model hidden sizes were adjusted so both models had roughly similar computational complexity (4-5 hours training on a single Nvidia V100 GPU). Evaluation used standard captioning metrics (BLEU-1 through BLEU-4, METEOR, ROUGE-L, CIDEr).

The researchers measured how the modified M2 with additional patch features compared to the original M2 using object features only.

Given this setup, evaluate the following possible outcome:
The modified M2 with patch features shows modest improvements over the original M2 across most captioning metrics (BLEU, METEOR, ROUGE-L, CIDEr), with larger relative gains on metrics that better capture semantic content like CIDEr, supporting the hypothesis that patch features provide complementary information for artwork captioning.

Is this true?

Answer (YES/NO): NO